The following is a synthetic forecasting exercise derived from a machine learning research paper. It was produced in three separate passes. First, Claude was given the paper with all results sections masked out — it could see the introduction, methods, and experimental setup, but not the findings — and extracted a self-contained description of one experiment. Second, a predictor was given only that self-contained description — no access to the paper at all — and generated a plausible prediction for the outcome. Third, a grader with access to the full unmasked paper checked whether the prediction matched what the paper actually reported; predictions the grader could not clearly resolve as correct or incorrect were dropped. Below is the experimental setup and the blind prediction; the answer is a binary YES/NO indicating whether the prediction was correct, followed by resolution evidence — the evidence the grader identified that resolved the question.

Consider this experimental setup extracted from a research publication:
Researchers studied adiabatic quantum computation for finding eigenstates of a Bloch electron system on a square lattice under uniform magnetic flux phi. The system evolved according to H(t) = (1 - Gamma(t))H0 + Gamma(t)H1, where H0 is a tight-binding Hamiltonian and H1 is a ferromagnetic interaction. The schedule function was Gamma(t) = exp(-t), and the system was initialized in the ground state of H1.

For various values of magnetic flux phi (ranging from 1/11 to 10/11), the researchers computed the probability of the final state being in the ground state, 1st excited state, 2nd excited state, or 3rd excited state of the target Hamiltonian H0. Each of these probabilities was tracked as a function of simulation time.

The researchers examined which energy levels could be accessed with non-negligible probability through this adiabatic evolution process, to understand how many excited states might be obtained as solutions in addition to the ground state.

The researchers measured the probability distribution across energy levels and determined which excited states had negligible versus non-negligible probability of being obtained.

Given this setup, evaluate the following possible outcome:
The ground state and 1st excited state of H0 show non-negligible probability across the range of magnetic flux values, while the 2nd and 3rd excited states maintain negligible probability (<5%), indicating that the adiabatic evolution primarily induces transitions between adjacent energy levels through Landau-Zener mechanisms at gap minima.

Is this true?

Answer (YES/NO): NO